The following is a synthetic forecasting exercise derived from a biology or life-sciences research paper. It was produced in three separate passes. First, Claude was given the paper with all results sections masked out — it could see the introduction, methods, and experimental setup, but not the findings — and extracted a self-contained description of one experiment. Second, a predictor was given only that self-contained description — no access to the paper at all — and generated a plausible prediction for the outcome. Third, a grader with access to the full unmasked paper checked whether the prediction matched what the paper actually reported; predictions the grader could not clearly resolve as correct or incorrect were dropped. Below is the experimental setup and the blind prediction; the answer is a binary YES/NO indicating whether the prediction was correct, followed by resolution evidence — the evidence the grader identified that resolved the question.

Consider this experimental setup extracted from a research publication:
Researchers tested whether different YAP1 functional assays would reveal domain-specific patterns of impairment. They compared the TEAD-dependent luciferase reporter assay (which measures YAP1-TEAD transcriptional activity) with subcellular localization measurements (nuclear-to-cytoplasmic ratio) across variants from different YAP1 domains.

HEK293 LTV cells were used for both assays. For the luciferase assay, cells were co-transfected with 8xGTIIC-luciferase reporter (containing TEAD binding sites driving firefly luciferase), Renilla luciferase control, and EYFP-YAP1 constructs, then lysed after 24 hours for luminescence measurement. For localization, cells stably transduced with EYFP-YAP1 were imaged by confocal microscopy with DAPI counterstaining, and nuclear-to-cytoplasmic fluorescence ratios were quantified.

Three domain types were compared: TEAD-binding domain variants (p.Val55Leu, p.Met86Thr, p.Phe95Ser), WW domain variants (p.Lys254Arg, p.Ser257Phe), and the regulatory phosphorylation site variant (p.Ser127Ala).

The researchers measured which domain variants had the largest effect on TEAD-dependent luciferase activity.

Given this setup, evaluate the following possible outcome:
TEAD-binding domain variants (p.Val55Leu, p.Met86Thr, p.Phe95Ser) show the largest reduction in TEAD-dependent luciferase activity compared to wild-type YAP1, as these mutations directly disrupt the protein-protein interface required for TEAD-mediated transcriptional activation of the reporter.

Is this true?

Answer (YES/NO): NO